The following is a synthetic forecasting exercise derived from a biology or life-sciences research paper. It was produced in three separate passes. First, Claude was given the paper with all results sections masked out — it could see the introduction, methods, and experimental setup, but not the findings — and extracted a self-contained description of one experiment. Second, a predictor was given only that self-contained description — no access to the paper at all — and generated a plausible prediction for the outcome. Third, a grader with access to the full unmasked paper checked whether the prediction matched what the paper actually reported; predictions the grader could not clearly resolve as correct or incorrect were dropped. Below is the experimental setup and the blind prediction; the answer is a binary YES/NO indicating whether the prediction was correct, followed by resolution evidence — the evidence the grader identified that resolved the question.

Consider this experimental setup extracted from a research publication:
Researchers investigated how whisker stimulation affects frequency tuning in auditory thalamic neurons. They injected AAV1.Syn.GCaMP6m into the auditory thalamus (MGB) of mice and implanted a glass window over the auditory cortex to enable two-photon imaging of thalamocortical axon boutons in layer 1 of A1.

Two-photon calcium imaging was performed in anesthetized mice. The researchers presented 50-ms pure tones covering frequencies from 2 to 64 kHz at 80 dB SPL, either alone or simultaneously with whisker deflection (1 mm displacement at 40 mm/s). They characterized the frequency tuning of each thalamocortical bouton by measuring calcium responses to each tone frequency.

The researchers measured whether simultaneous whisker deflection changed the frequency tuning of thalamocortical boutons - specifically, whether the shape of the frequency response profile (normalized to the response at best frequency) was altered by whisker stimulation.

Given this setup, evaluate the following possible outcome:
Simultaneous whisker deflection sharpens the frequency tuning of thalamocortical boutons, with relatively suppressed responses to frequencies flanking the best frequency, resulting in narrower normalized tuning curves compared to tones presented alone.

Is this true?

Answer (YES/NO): NO